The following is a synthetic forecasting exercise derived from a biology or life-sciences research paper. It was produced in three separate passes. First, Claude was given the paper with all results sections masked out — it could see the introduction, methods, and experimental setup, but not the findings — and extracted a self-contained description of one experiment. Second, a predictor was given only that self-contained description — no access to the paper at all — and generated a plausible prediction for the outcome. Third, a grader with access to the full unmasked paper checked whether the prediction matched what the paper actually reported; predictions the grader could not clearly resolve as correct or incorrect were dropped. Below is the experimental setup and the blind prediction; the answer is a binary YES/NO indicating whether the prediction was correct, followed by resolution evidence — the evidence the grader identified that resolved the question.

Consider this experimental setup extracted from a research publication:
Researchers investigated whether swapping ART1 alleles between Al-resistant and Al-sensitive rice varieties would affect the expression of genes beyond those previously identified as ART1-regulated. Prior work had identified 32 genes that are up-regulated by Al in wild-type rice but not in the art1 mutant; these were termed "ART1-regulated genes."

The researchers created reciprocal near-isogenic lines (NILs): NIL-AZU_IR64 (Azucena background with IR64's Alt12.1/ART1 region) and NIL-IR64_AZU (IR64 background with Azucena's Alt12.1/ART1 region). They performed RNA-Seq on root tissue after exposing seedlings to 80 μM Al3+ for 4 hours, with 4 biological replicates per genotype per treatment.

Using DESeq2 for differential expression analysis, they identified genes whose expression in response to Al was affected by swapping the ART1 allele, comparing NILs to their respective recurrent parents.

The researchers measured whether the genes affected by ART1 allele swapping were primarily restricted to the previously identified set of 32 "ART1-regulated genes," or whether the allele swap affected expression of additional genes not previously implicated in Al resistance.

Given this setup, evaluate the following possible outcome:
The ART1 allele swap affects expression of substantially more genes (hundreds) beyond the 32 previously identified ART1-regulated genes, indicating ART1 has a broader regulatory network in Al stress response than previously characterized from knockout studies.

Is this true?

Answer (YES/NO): YES